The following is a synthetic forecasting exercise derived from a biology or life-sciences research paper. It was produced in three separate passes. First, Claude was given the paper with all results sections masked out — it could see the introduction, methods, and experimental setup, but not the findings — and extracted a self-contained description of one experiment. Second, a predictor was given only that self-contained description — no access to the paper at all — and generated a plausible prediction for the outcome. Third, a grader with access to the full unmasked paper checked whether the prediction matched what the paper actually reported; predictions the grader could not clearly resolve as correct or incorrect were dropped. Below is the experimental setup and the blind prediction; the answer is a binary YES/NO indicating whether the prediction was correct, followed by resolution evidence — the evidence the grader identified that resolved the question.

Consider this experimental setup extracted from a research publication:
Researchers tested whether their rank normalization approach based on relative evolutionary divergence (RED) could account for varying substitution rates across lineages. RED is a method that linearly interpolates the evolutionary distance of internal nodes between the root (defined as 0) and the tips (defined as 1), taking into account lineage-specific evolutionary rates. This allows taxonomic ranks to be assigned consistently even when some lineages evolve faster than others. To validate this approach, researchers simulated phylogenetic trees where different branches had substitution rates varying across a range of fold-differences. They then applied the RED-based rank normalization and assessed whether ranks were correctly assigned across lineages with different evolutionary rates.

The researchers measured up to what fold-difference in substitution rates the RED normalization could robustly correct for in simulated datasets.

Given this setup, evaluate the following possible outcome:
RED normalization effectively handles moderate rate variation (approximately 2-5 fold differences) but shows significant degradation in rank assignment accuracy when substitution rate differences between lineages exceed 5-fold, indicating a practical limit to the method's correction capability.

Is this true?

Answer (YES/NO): NO